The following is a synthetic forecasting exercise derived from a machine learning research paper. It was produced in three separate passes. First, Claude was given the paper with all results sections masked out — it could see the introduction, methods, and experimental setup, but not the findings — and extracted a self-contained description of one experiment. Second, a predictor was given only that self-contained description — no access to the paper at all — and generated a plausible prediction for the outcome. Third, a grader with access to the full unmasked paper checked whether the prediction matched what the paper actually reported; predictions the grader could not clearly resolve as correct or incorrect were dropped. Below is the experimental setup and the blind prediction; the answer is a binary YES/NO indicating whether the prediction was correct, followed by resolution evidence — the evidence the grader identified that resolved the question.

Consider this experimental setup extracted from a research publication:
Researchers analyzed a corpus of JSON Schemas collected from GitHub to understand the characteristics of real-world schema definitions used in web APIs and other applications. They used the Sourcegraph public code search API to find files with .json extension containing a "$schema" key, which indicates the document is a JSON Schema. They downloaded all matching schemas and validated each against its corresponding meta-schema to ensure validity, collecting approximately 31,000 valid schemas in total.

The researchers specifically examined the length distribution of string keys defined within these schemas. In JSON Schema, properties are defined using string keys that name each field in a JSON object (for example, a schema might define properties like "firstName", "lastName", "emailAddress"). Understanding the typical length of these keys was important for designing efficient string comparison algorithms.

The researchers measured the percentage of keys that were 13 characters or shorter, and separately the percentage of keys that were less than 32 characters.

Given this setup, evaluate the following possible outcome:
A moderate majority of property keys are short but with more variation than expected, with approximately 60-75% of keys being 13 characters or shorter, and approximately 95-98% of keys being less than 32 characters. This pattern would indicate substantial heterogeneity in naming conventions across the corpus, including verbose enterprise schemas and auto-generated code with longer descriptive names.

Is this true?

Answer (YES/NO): NO